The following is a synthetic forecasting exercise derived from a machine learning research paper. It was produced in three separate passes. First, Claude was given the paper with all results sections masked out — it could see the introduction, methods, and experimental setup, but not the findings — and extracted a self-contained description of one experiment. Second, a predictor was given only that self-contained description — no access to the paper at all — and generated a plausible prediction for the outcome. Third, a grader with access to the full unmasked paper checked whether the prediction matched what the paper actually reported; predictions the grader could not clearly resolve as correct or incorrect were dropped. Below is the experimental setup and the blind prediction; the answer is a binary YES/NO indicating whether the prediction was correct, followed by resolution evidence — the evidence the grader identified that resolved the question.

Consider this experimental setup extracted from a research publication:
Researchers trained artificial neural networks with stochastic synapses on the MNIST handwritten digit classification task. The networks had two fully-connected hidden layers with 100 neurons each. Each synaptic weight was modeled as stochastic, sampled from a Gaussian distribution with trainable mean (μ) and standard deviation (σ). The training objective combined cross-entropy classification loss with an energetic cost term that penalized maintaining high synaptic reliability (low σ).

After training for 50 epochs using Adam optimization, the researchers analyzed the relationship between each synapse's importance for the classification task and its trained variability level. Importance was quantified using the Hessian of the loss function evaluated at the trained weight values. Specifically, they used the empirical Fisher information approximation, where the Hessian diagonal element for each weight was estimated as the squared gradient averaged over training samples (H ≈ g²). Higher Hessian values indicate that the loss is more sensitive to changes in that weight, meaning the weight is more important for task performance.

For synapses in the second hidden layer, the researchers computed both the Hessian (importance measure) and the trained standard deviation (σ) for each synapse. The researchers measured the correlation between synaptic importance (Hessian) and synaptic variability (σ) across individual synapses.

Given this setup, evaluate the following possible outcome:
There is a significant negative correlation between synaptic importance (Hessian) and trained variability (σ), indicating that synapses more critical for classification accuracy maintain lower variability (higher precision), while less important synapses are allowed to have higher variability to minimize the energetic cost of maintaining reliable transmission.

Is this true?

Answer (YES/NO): YES